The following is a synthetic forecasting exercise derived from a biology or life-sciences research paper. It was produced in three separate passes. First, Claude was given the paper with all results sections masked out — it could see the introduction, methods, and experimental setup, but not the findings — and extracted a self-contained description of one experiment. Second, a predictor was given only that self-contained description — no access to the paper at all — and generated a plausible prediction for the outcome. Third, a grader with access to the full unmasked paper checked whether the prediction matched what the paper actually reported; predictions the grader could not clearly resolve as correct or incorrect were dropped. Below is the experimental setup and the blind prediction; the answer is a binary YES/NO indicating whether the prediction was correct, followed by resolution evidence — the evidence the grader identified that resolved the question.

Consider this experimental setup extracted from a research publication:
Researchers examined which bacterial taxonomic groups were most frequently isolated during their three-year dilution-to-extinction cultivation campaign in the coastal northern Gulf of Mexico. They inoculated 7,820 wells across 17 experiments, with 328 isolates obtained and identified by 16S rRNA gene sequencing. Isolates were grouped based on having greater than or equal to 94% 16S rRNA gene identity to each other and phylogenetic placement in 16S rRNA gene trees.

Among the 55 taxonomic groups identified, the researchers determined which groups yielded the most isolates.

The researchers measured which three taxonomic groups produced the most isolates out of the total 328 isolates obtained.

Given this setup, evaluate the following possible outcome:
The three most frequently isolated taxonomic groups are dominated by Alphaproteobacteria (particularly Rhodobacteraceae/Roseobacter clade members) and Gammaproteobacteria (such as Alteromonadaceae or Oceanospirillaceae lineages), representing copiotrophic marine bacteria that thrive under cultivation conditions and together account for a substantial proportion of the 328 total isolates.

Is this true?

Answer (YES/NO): NO